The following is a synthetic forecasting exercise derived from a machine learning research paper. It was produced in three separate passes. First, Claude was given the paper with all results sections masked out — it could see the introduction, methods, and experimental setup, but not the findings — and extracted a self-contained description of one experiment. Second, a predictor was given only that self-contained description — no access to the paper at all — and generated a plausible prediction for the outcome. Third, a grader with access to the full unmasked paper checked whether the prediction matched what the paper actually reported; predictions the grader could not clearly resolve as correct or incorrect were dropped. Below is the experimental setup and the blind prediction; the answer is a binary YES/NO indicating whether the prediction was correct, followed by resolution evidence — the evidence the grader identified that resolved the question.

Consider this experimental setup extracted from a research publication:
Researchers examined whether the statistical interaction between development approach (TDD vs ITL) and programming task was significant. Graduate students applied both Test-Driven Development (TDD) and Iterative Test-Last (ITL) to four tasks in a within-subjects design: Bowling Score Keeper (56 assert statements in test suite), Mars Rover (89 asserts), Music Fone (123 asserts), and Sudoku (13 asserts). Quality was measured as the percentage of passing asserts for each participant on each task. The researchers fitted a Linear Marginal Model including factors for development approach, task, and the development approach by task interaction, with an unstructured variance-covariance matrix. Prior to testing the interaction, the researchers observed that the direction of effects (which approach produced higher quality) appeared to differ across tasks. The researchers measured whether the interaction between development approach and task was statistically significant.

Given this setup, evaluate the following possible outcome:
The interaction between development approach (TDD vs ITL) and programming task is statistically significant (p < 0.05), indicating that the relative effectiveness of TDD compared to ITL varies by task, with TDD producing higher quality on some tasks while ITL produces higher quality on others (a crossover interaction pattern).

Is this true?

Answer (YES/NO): NO